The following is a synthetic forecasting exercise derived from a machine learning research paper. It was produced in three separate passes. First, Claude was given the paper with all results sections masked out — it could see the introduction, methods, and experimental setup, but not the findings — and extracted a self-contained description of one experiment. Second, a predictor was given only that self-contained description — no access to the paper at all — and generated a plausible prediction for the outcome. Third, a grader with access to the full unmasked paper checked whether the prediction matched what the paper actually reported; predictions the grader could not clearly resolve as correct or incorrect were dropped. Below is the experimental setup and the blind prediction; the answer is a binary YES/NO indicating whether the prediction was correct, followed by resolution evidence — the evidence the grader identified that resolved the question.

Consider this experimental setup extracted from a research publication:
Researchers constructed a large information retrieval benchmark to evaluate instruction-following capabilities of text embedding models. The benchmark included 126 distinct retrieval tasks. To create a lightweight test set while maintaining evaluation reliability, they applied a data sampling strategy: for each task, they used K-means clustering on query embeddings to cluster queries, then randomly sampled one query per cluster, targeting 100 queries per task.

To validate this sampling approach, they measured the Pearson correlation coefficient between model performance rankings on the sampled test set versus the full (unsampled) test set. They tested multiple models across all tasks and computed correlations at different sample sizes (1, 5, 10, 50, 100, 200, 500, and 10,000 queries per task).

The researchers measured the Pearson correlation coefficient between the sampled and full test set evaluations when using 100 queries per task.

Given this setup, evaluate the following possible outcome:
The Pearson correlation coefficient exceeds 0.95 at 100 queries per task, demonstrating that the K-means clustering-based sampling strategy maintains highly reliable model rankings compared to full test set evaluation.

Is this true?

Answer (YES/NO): YES